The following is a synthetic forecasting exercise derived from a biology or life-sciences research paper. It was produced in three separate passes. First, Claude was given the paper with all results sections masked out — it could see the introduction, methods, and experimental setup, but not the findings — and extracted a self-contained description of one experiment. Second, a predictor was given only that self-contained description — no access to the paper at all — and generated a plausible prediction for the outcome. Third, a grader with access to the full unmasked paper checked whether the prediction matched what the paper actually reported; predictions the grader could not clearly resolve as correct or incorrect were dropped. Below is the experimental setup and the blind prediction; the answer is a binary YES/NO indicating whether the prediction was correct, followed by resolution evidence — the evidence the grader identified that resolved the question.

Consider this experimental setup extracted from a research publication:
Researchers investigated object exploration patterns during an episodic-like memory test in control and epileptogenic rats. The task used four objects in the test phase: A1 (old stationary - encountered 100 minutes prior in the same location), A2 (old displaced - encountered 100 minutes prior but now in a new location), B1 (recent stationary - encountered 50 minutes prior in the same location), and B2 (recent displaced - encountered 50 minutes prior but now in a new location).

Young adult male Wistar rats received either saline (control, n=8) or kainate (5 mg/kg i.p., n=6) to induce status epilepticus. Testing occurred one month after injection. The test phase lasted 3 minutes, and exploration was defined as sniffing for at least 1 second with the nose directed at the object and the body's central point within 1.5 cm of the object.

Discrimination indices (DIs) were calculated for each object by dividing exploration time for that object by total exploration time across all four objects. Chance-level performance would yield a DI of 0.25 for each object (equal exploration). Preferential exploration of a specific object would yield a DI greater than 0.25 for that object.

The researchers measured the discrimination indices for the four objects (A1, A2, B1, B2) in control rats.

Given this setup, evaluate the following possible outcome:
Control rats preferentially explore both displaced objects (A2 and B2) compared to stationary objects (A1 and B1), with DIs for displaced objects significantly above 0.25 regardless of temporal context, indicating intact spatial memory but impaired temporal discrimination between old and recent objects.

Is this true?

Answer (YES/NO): NO